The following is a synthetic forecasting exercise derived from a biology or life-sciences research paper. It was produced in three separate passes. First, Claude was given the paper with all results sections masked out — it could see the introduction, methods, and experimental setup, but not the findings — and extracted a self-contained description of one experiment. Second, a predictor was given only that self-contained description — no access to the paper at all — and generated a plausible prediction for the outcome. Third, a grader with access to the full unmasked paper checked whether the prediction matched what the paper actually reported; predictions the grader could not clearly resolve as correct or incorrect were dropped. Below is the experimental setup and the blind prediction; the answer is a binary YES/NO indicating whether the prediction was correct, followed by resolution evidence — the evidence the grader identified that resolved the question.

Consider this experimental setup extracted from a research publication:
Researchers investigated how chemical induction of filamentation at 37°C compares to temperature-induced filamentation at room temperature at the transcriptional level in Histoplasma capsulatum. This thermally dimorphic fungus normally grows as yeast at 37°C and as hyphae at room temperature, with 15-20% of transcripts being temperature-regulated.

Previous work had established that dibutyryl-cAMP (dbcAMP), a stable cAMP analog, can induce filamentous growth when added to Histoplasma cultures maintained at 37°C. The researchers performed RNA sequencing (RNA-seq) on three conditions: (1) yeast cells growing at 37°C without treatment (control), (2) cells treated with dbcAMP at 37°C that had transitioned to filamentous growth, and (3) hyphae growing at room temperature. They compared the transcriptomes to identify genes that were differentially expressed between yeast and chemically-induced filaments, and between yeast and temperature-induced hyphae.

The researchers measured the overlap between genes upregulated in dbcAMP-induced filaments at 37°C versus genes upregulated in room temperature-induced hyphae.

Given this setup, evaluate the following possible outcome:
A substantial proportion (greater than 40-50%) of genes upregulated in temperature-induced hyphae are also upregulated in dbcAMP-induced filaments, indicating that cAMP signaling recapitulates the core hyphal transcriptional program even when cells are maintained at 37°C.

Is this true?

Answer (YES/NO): NO